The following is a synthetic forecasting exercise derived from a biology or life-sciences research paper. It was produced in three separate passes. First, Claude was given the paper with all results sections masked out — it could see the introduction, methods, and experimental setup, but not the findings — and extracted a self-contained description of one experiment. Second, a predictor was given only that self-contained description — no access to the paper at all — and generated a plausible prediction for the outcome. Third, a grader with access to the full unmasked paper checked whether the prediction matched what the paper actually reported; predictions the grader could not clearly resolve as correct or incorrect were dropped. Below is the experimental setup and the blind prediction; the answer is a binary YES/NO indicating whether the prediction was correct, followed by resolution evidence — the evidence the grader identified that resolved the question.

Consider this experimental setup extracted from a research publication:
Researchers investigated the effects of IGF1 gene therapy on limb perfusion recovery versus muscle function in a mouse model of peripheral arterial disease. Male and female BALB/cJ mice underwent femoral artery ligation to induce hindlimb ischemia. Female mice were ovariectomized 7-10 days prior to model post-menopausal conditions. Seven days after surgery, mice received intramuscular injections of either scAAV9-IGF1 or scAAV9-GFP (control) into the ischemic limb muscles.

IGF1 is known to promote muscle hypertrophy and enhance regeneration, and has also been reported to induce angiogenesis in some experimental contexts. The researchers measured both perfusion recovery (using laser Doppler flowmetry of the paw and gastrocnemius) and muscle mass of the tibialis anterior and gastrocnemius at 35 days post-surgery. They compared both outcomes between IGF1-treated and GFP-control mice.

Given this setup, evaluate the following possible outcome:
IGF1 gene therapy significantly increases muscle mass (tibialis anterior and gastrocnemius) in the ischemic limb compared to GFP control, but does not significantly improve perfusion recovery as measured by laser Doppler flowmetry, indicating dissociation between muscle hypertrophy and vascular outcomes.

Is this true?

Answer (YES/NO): YES